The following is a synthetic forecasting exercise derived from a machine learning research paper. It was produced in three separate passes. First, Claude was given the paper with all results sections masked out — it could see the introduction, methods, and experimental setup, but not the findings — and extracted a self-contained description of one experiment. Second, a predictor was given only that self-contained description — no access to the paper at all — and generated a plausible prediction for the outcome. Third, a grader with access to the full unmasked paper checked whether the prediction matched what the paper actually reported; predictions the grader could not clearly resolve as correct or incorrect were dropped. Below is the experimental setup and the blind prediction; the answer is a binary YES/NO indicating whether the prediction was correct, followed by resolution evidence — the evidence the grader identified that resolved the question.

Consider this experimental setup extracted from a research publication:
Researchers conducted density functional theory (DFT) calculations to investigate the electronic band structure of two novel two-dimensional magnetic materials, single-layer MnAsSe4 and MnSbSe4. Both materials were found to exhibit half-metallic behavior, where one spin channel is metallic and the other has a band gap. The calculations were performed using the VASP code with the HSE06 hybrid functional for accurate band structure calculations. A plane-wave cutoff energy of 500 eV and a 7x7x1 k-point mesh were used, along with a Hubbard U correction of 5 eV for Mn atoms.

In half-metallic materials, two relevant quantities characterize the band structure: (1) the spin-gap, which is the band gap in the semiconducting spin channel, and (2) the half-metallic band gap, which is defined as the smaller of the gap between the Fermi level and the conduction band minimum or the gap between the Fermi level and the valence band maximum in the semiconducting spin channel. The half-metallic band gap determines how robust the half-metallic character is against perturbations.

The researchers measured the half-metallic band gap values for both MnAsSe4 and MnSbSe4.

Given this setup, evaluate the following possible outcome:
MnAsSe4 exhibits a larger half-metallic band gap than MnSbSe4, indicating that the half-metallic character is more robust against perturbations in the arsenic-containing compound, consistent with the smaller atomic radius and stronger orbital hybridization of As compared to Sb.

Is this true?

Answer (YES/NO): YES